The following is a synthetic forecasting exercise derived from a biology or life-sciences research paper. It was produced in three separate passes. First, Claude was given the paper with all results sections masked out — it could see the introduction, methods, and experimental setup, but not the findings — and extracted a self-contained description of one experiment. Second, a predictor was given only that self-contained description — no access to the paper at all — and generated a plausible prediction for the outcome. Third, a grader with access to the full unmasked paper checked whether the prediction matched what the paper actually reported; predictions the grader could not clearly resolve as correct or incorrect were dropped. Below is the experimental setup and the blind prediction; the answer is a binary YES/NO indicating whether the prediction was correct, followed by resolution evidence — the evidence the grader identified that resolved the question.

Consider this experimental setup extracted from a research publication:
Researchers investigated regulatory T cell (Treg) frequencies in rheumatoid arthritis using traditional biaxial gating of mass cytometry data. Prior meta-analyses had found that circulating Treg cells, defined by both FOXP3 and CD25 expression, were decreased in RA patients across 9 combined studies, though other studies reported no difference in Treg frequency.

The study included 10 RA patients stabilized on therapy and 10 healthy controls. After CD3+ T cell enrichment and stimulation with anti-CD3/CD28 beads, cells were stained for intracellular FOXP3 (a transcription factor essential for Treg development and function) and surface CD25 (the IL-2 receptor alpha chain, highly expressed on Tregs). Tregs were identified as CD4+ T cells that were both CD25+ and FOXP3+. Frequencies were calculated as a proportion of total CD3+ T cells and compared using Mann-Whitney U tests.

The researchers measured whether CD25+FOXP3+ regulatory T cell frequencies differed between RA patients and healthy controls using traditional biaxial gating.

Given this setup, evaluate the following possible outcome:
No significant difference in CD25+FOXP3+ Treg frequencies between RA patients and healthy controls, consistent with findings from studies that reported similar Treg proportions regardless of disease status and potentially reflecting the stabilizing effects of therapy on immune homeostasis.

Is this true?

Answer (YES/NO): NO